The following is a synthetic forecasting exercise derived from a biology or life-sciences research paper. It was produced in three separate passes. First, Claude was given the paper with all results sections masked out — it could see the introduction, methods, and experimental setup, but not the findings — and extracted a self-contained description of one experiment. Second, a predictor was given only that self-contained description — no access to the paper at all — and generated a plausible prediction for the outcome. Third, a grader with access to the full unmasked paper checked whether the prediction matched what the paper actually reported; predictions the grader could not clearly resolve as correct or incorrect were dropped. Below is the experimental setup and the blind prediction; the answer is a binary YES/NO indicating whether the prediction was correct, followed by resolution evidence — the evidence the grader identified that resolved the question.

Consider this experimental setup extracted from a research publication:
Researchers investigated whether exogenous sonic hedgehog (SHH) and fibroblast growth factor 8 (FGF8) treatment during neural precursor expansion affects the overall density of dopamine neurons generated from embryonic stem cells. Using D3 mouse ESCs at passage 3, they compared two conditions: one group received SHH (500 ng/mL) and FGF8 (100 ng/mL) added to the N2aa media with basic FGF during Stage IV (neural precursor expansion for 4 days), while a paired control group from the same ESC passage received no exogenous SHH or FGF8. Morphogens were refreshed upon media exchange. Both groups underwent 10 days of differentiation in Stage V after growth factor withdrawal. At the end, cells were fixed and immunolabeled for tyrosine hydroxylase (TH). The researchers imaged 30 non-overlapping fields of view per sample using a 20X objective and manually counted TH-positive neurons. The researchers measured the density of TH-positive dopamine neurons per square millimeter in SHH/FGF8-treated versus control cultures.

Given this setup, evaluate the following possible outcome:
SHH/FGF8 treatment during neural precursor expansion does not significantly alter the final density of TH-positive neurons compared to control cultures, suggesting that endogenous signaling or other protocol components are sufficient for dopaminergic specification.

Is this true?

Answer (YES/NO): YES